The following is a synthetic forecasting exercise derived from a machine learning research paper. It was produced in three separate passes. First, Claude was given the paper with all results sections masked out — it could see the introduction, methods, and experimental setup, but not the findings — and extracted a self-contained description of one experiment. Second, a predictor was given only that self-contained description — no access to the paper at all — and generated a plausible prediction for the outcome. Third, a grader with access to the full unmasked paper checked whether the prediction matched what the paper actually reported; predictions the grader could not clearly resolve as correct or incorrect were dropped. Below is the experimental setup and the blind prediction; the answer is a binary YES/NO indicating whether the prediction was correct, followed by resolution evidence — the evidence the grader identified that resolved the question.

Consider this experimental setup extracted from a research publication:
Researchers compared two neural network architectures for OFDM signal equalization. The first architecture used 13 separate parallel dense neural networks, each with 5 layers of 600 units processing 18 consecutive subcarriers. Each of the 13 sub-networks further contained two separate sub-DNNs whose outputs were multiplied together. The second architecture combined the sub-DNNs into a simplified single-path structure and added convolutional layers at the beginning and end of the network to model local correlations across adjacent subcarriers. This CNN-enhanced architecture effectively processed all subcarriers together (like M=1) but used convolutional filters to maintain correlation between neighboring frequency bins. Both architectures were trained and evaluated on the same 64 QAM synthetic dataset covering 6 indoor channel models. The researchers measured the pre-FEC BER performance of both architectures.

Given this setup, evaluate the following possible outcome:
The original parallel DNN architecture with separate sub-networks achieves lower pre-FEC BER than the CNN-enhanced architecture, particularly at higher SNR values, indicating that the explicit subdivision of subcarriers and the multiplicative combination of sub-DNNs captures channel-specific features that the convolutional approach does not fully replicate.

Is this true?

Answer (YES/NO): NO